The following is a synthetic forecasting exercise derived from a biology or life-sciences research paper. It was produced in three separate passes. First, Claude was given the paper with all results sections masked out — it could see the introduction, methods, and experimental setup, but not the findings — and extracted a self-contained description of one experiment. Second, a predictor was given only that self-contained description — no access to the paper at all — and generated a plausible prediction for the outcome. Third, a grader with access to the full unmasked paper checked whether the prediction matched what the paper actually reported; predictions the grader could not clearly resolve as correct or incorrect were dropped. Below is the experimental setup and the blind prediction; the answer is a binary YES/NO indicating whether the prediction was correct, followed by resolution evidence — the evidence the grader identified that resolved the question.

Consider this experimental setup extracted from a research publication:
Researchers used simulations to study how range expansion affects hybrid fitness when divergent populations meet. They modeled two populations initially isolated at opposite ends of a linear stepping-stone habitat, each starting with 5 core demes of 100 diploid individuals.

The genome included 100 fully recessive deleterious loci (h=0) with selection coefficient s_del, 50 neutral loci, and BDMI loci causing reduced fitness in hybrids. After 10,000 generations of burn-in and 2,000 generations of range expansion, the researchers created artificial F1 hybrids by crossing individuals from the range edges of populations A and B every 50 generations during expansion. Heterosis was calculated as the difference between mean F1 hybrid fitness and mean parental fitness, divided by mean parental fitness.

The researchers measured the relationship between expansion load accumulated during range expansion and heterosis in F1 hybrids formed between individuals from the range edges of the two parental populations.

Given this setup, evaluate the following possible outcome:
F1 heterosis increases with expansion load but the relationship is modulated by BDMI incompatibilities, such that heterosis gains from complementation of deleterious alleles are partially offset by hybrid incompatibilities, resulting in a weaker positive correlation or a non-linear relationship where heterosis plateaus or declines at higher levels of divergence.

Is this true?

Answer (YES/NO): NO